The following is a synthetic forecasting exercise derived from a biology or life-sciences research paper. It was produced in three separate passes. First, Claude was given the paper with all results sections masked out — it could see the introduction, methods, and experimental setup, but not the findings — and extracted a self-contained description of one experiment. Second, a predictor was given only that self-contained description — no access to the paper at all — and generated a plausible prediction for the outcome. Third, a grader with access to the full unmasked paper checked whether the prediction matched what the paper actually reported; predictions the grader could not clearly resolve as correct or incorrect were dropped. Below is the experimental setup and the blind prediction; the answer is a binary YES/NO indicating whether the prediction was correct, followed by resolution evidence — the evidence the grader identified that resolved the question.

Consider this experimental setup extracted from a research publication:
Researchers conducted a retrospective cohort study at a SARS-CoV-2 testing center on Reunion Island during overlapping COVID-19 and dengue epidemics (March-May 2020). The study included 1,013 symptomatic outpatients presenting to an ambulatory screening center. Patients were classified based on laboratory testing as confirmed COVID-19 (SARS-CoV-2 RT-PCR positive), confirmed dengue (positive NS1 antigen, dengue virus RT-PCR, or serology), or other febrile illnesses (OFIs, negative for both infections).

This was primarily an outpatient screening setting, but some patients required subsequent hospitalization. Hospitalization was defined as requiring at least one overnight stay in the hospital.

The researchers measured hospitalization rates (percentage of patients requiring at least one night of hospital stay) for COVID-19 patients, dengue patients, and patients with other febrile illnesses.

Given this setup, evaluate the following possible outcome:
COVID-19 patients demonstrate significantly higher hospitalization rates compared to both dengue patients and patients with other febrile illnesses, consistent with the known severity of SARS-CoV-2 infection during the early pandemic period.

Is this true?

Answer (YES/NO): NO